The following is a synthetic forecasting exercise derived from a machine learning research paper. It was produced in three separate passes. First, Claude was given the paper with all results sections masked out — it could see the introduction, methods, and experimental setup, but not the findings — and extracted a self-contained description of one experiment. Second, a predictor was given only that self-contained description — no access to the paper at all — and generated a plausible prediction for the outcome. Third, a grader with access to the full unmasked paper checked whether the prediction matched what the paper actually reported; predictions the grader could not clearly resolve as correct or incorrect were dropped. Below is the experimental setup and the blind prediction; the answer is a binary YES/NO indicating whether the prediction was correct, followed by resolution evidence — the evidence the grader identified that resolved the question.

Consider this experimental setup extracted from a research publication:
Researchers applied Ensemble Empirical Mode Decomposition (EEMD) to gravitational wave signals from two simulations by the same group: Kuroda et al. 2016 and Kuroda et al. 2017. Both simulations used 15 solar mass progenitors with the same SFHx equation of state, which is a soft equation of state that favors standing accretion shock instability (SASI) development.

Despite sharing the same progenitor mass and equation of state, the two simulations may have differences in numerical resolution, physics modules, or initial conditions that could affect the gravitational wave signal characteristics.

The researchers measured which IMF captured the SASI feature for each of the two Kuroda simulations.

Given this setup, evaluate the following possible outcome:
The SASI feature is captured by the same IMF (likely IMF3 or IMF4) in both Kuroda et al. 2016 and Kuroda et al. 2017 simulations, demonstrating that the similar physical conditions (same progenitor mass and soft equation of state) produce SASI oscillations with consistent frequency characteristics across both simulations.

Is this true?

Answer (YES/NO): NO